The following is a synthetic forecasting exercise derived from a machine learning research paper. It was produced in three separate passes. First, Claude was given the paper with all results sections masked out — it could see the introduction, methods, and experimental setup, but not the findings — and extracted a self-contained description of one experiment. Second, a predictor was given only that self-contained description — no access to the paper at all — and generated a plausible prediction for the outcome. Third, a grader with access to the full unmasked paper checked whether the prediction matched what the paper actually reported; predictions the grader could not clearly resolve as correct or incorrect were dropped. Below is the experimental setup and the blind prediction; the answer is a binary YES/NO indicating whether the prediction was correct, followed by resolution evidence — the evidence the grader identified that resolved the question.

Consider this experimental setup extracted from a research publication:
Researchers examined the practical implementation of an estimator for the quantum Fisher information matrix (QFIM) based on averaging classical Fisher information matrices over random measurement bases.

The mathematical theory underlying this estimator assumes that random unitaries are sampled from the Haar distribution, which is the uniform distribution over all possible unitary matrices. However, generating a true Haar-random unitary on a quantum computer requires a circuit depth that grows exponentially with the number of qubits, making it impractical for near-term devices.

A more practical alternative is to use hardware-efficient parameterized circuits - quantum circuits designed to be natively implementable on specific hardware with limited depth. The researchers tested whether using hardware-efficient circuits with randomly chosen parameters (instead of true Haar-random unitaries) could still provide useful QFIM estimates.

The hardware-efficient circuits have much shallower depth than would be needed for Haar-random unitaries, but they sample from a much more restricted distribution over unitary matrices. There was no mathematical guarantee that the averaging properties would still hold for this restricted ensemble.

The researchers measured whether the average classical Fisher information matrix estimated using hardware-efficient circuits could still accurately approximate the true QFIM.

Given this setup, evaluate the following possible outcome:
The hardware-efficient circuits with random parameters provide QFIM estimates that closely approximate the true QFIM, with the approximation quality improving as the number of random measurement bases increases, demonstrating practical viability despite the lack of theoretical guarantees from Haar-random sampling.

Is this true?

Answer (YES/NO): NO